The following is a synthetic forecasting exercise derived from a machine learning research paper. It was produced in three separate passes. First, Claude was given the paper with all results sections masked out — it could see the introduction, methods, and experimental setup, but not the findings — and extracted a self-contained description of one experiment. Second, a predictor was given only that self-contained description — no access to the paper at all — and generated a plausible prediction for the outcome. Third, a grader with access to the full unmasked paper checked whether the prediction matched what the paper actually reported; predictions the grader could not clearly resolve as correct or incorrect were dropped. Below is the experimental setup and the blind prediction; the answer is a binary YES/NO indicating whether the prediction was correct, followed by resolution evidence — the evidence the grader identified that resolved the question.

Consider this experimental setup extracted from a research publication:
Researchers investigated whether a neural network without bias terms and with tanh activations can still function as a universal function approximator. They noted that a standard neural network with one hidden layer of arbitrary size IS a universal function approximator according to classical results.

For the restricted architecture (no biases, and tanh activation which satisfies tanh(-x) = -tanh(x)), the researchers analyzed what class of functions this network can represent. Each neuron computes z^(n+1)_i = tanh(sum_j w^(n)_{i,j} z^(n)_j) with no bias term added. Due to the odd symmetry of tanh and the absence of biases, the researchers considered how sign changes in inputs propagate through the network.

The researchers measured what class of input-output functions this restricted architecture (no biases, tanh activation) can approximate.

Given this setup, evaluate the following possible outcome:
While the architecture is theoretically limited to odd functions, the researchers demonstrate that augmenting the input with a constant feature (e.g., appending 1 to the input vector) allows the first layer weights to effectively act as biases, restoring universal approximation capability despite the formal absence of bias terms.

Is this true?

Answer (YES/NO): NO